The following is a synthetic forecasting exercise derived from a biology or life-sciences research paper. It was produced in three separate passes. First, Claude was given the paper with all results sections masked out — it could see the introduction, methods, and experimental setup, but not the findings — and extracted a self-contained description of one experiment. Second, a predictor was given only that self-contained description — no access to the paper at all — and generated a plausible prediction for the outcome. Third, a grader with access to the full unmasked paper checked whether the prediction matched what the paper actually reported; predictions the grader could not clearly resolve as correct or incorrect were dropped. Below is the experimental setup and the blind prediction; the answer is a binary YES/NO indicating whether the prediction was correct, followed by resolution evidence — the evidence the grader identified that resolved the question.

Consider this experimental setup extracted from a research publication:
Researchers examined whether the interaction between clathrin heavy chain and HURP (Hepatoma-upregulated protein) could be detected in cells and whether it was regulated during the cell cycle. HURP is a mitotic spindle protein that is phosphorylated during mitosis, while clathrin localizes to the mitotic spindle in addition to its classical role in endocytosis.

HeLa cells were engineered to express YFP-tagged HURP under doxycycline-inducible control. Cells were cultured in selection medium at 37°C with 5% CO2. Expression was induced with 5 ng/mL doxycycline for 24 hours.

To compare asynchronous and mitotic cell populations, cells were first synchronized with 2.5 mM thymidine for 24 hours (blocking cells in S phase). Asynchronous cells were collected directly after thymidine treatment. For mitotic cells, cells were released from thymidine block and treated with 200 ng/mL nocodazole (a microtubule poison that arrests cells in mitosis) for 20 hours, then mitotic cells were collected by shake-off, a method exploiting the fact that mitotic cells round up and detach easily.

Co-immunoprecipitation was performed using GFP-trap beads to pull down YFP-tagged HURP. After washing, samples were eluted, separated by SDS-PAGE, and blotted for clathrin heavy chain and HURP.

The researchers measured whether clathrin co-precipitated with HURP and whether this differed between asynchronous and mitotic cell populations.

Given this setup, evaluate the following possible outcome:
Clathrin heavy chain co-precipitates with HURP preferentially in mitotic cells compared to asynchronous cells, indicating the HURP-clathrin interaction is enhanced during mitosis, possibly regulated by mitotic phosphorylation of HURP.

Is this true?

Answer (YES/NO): YES